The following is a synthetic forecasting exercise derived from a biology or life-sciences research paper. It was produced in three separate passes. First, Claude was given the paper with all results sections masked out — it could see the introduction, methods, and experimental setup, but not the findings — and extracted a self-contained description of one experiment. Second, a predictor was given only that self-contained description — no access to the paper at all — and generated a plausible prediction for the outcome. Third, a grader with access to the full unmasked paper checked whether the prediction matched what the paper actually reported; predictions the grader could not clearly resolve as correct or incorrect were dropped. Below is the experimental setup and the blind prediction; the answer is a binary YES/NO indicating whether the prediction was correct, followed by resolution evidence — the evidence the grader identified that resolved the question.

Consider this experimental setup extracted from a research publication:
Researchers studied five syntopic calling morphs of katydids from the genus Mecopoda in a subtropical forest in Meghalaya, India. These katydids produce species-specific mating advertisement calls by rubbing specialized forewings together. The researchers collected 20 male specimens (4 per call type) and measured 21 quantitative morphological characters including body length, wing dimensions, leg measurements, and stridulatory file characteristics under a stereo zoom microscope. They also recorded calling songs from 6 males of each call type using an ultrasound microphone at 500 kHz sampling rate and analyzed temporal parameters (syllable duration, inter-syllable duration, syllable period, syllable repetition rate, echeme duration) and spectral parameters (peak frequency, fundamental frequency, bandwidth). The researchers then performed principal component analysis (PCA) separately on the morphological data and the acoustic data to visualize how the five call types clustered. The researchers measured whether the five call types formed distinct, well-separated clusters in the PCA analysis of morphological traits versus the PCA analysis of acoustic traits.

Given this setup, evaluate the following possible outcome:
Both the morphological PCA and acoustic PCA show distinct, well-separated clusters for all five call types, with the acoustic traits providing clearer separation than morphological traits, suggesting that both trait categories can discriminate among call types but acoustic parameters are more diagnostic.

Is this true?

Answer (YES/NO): NO